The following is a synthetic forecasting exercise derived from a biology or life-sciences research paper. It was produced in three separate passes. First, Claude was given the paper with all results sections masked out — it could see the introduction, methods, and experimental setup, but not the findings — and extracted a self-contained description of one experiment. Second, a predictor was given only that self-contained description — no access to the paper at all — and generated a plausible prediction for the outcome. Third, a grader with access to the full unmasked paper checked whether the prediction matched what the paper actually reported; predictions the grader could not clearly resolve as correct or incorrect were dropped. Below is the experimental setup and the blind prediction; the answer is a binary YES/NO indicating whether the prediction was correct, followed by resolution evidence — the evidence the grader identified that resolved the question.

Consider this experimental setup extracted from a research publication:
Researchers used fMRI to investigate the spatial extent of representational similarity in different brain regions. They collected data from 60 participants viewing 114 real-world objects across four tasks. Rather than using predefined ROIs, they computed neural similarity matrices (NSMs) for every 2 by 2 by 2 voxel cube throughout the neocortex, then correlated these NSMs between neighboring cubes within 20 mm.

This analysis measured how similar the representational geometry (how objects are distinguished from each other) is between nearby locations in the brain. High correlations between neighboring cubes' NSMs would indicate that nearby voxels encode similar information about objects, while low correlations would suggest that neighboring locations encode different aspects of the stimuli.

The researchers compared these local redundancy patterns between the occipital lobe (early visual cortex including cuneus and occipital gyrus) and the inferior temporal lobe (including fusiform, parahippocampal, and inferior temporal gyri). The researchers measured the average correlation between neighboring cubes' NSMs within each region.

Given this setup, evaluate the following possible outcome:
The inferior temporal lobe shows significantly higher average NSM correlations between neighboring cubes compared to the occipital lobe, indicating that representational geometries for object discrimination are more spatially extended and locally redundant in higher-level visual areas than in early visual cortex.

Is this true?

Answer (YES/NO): NO